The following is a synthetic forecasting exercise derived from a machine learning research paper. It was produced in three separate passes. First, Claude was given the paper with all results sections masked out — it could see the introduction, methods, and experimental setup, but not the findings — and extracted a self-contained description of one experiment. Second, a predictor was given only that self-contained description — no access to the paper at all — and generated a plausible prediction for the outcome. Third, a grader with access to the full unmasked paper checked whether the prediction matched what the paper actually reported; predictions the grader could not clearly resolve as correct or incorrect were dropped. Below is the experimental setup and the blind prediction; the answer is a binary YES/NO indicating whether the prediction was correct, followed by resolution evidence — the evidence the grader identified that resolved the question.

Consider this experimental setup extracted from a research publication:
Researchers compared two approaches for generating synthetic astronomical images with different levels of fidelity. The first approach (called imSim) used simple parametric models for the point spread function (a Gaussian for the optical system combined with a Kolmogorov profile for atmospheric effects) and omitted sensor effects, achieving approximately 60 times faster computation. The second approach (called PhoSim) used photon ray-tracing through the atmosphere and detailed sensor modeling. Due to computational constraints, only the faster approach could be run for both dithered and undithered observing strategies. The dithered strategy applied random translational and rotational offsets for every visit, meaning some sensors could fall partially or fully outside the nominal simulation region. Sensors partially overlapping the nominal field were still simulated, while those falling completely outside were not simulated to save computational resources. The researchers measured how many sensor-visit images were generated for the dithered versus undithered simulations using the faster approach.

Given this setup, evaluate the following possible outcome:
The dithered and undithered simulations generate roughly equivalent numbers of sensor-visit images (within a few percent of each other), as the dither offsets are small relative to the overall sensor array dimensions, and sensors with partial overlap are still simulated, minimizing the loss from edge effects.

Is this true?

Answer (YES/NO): NO